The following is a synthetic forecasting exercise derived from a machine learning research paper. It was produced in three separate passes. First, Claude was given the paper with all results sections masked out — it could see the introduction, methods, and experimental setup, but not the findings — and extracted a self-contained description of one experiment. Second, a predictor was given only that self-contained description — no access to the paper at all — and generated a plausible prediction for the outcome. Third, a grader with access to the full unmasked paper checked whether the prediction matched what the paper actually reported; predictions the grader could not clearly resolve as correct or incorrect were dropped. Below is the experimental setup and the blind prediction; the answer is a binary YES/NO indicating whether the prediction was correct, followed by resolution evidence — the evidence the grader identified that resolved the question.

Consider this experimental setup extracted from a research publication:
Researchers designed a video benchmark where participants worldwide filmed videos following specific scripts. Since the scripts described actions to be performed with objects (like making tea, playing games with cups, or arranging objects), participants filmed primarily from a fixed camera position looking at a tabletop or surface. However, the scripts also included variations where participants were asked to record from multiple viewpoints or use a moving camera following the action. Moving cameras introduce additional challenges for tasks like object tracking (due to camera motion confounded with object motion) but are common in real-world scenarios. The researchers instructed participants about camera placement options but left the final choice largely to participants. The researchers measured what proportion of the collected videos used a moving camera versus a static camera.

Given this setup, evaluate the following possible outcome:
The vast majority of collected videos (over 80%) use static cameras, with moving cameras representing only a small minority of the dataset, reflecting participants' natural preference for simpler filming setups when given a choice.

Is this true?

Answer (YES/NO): YES